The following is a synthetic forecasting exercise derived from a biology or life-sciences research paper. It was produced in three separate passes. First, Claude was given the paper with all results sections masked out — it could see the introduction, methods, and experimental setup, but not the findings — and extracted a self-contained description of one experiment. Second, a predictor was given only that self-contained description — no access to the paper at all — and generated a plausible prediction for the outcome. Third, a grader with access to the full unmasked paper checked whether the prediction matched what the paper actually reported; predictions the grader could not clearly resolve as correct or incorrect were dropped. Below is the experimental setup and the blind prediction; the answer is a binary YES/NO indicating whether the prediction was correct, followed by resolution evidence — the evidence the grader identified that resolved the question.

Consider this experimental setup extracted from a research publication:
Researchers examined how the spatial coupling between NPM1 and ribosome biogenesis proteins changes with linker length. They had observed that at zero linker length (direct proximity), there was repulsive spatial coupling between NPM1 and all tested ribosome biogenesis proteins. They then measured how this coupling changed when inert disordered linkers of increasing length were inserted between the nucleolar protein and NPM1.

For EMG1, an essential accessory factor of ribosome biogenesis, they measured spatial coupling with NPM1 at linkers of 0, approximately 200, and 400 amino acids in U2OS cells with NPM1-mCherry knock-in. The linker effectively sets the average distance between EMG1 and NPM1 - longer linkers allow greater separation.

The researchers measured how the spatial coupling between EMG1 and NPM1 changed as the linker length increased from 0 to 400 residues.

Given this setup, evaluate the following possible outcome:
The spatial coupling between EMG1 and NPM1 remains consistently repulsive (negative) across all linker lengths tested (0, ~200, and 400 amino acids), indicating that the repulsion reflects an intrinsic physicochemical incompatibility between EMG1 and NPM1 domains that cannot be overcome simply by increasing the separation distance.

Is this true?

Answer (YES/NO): NO